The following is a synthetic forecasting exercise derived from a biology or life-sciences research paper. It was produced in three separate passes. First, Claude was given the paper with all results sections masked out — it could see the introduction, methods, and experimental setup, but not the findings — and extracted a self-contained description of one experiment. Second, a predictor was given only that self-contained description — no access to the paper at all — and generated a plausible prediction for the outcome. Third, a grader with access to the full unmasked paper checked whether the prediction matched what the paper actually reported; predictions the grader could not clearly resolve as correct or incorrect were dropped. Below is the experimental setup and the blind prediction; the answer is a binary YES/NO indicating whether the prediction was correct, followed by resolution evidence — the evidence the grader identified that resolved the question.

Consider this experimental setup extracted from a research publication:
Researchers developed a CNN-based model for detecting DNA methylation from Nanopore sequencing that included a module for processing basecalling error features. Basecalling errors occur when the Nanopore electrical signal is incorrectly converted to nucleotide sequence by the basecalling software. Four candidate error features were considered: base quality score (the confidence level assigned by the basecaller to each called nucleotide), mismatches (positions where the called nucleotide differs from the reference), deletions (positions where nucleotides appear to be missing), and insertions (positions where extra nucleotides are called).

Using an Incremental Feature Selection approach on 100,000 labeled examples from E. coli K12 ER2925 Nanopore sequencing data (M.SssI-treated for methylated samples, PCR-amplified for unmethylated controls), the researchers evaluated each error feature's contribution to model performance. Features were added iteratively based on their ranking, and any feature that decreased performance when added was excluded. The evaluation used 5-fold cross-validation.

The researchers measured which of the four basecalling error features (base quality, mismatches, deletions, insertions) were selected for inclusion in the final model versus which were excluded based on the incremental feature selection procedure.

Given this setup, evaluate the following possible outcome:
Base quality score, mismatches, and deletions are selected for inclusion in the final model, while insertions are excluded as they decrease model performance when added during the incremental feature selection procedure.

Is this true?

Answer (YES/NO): NO